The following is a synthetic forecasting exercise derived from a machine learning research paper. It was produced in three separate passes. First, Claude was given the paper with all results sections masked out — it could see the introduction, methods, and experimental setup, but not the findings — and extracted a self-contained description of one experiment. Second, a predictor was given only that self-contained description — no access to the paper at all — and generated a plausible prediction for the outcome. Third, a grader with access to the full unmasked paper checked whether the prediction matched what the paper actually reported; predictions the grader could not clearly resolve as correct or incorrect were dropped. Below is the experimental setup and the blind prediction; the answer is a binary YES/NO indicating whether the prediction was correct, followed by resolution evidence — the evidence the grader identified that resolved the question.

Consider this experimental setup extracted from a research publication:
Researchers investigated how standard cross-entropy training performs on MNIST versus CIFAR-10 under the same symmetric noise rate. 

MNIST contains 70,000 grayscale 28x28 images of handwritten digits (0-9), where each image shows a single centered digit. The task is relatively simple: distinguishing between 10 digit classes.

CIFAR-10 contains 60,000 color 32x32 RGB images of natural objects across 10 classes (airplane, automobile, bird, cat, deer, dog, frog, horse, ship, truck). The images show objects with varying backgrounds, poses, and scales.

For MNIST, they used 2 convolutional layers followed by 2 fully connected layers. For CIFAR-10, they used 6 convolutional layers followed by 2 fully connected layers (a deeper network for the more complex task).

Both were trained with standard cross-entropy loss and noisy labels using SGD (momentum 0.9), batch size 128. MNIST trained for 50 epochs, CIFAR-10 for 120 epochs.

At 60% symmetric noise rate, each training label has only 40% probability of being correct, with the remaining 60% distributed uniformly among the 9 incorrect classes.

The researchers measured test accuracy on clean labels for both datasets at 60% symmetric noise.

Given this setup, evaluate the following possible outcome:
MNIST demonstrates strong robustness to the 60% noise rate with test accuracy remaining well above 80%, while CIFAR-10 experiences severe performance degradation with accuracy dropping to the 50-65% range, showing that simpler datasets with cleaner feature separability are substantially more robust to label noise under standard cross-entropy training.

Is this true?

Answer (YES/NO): NO